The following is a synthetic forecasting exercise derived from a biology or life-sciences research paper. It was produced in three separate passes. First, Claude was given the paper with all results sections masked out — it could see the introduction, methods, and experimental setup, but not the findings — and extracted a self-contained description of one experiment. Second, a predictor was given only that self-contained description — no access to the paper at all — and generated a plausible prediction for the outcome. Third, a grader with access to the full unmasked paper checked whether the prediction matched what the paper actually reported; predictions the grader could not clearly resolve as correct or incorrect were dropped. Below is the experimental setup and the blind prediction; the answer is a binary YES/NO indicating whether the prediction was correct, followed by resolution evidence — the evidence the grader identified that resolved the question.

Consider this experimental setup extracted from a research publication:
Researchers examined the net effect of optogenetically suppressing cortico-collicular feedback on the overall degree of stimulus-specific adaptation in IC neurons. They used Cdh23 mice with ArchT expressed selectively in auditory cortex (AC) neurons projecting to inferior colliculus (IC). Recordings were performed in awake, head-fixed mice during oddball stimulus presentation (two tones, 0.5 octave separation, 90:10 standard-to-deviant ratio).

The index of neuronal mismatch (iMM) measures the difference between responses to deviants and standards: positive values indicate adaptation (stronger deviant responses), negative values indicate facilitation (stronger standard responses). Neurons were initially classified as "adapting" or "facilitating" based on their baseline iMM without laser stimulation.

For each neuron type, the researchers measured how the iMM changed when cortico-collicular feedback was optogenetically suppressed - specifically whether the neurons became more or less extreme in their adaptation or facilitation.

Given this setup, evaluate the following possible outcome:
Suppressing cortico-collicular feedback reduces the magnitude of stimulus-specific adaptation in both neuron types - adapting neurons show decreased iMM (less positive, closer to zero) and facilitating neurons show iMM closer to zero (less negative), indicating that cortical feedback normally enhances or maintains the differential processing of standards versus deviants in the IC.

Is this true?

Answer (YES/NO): YES